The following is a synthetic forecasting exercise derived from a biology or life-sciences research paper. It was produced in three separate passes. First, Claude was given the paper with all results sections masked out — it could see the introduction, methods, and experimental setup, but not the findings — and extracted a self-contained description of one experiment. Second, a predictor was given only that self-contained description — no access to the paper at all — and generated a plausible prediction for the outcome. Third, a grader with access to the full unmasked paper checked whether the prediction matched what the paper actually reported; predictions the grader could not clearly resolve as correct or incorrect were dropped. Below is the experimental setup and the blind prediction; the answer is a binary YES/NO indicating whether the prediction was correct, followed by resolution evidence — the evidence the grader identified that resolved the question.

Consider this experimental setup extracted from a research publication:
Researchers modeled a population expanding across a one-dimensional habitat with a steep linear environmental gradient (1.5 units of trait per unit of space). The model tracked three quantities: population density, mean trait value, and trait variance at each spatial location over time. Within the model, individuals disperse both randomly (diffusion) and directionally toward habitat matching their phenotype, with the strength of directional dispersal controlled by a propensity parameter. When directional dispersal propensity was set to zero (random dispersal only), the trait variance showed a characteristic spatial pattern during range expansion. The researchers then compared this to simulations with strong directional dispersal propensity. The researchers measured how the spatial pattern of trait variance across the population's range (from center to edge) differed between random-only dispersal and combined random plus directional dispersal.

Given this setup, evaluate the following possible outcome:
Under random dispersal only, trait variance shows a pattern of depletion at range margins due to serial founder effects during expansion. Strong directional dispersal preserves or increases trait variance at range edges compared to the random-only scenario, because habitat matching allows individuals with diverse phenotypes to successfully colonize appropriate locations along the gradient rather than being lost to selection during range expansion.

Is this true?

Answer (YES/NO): NO